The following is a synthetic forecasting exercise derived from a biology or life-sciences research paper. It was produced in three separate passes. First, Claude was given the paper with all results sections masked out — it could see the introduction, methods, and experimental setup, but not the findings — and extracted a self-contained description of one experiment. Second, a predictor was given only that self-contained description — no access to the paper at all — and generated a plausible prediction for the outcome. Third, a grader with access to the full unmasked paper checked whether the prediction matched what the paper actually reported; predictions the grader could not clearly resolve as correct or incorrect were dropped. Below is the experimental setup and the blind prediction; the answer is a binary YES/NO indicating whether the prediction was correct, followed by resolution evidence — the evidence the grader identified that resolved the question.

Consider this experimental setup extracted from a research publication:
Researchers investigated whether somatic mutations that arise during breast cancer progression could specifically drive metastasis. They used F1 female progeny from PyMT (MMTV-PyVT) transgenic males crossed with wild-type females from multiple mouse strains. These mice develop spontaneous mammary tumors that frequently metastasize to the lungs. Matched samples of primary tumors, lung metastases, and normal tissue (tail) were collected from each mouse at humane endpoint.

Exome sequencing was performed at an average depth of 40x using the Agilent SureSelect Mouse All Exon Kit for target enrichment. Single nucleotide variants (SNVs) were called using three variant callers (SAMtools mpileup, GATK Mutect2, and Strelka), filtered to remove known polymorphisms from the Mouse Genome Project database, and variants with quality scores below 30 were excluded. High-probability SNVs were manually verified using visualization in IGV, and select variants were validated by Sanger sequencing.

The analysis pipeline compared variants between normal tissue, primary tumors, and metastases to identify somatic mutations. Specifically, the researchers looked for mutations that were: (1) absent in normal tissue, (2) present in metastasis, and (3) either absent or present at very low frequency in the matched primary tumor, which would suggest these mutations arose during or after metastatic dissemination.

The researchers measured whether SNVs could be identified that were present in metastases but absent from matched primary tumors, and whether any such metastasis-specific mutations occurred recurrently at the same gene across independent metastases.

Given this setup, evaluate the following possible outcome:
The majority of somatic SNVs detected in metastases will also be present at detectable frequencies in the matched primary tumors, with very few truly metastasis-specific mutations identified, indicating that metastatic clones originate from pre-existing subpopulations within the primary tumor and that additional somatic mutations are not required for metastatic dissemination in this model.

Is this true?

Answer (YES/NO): NO